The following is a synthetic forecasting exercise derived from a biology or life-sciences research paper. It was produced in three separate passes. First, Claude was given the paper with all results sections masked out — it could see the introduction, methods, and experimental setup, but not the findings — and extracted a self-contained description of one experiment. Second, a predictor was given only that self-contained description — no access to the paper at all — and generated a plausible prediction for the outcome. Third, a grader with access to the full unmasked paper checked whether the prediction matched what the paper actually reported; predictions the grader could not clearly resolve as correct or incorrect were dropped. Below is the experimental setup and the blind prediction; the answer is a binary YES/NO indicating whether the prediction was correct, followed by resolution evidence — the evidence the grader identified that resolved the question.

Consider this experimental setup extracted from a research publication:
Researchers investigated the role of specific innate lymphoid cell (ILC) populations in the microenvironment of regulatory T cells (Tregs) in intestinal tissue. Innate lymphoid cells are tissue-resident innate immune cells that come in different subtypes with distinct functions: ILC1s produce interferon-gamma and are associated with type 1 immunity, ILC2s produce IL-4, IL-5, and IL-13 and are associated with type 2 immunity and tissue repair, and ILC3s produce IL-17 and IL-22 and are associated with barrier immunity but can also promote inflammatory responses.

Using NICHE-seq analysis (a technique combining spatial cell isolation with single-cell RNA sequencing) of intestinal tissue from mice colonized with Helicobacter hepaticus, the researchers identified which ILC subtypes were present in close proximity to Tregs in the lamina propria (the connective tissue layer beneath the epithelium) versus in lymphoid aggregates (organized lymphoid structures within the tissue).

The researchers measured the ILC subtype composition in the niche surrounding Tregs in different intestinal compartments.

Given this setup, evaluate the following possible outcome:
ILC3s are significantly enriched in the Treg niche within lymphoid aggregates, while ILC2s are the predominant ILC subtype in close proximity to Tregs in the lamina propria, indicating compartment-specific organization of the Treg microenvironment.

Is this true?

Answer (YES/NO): YES